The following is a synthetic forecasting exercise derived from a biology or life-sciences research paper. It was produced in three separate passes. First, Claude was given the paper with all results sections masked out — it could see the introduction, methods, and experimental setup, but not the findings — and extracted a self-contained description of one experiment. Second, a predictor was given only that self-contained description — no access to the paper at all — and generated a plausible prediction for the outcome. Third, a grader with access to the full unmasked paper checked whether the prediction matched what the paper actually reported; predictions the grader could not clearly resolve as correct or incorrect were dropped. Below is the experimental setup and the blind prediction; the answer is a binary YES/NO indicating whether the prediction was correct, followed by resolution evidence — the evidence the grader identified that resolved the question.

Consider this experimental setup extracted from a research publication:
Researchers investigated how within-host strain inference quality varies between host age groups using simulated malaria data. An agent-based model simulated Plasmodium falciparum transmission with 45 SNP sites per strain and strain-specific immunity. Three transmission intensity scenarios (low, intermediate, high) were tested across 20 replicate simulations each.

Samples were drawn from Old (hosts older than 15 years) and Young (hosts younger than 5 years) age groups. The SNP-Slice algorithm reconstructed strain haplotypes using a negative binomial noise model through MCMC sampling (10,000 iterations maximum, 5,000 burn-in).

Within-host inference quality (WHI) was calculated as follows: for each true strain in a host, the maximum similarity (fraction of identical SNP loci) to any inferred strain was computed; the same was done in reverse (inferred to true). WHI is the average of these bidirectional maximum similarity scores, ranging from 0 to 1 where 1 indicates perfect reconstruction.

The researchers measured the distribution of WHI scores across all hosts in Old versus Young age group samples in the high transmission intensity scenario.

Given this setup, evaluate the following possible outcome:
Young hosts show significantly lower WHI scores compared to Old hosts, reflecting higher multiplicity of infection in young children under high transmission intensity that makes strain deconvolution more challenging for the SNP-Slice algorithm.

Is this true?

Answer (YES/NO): YES